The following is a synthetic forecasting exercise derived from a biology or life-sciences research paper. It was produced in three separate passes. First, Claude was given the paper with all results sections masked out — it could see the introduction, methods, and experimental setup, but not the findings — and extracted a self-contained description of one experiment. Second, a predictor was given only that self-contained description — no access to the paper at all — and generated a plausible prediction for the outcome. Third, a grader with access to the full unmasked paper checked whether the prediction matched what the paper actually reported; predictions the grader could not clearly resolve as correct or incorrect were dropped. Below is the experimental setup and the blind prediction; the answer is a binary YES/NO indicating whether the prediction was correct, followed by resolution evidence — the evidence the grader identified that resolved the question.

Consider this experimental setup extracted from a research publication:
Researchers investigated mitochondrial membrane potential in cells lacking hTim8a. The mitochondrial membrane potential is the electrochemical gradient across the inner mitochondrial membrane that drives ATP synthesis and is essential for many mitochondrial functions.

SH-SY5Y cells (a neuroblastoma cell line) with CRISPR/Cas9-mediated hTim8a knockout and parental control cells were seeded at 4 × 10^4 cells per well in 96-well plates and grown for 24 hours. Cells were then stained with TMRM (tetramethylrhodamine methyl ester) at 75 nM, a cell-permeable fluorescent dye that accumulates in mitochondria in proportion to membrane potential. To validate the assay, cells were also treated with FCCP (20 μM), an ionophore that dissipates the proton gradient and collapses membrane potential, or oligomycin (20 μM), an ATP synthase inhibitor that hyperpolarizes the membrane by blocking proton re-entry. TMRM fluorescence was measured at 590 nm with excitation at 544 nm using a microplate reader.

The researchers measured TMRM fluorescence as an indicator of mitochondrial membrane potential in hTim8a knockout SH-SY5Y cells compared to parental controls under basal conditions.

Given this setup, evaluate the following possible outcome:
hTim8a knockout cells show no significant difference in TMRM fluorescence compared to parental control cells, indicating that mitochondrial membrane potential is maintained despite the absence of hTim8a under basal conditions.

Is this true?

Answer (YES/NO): NO